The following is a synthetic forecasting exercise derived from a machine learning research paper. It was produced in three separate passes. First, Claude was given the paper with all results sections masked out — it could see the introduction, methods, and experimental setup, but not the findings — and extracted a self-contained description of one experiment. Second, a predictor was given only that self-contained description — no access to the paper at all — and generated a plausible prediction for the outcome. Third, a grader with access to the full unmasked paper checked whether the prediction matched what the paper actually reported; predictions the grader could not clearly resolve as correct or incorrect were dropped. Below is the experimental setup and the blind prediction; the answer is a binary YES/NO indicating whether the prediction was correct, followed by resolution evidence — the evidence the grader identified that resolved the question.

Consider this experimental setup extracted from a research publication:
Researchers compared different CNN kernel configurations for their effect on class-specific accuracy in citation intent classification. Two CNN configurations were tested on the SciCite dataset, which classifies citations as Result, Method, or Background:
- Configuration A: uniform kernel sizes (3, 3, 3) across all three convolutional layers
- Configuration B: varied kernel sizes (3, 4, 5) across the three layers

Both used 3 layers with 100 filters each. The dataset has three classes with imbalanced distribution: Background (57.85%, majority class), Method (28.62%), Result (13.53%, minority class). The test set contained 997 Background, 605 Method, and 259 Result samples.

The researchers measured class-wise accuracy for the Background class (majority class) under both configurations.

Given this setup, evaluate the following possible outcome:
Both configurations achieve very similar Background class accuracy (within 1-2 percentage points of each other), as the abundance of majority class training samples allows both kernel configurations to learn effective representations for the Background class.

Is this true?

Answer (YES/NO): NO